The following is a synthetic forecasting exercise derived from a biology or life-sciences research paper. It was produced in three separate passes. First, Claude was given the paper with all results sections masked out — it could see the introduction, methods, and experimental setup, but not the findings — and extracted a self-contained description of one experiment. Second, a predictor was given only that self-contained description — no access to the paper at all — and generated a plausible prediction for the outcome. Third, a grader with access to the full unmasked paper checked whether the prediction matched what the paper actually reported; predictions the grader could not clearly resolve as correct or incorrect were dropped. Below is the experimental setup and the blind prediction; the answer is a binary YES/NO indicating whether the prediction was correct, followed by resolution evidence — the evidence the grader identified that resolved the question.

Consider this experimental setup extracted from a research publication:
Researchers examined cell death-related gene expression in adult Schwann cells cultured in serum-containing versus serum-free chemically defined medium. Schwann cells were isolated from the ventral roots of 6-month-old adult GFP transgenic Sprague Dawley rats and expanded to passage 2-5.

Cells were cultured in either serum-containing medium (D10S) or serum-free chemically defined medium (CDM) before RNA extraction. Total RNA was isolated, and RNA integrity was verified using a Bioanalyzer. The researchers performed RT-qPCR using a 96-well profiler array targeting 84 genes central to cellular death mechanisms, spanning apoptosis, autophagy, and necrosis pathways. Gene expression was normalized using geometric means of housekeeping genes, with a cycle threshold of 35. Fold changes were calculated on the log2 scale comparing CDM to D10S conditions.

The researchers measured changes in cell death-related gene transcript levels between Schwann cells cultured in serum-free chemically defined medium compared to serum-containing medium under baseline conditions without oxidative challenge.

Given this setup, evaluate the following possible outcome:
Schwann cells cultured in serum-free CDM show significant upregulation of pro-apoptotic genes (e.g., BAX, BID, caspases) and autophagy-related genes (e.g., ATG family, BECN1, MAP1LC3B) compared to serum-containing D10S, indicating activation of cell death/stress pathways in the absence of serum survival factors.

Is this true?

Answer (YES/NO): NO